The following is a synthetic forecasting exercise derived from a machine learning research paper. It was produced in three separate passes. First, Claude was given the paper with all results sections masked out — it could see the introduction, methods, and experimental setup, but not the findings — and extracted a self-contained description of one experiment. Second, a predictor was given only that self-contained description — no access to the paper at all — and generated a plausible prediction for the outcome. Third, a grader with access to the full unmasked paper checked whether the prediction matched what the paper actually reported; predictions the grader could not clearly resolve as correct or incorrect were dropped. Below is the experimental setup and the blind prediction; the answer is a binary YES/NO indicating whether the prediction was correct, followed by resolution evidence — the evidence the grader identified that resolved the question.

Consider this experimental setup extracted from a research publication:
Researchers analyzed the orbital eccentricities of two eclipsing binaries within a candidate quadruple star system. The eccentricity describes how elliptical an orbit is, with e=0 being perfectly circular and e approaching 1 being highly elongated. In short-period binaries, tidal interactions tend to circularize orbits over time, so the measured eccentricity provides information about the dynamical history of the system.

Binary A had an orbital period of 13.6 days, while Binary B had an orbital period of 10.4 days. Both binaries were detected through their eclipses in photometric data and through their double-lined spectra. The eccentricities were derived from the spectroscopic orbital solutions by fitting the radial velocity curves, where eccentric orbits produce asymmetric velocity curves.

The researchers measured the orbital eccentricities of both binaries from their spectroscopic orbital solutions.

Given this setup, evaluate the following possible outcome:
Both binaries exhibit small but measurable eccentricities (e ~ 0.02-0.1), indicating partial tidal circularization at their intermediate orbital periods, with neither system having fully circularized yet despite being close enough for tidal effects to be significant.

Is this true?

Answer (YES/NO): YES